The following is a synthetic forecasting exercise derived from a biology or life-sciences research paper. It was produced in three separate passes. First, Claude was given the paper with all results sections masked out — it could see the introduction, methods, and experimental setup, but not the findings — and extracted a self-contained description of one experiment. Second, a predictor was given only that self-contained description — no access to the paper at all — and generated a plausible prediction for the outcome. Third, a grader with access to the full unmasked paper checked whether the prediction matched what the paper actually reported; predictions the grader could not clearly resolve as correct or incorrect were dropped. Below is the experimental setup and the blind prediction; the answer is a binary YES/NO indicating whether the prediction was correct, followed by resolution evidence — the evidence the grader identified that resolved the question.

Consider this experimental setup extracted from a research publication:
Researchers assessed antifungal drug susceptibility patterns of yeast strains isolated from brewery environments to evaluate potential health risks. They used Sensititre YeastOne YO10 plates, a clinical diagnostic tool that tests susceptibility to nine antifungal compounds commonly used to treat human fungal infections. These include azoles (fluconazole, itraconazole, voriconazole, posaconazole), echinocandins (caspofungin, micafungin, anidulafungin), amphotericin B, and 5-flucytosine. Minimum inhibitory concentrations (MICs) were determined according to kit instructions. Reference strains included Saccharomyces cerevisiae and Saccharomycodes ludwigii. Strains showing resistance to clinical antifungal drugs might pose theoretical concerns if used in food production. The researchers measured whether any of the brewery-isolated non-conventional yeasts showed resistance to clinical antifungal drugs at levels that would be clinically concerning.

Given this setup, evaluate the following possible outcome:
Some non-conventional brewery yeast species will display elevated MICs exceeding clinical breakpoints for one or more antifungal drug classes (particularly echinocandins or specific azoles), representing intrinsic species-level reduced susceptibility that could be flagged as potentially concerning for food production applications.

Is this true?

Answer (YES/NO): NO